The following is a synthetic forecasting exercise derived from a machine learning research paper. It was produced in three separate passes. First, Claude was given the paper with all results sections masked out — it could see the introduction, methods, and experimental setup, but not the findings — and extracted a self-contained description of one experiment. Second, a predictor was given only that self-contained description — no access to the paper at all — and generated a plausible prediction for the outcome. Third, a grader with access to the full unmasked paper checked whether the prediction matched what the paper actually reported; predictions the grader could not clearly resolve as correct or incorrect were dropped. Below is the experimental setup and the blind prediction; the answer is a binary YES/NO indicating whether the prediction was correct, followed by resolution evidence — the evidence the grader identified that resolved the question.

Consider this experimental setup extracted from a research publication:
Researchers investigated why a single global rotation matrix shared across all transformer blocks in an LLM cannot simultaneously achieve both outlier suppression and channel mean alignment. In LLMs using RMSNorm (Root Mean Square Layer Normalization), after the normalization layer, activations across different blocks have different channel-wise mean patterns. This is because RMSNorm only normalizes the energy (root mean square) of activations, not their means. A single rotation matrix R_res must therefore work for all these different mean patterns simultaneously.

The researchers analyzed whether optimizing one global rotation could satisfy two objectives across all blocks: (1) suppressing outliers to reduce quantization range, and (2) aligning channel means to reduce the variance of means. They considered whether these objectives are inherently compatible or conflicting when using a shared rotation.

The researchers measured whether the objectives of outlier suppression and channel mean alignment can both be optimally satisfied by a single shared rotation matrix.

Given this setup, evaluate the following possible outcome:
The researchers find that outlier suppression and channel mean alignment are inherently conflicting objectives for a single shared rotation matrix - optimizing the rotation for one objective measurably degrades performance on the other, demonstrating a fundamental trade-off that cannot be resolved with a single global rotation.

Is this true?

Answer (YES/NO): YES